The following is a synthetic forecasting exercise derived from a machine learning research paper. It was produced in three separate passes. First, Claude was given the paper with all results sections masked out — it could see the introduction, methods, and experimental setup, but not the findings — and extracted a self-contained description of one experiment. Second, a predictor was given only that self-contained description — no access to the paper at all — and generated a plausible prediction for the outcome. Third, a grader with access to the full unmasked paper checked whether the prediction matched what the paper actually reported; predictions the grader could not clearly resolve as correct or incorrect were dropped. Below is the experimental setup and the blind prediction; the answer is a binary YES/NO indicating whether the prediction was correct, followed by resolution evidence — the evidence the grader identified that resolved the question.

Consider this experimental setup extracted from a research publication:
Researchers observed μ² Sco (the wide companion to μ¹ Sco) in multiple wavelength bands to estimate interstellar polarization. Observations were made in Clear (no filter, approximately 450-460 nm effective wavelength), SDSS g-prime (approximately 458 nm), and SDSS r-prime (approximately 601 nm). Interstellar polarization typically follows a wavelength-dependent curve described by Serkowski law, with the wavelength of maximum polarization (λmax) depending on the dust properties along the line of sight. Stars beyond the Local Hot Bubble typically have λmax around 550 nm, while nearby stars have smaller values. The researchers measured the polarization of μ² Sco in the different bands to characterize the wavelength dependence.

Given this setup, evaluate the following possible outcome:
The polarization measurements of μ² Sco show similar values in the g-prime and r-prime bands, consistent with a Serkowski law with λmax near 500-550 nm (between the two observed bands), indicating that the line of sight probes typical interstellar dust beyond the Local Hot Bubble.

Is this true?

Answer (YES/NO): NO